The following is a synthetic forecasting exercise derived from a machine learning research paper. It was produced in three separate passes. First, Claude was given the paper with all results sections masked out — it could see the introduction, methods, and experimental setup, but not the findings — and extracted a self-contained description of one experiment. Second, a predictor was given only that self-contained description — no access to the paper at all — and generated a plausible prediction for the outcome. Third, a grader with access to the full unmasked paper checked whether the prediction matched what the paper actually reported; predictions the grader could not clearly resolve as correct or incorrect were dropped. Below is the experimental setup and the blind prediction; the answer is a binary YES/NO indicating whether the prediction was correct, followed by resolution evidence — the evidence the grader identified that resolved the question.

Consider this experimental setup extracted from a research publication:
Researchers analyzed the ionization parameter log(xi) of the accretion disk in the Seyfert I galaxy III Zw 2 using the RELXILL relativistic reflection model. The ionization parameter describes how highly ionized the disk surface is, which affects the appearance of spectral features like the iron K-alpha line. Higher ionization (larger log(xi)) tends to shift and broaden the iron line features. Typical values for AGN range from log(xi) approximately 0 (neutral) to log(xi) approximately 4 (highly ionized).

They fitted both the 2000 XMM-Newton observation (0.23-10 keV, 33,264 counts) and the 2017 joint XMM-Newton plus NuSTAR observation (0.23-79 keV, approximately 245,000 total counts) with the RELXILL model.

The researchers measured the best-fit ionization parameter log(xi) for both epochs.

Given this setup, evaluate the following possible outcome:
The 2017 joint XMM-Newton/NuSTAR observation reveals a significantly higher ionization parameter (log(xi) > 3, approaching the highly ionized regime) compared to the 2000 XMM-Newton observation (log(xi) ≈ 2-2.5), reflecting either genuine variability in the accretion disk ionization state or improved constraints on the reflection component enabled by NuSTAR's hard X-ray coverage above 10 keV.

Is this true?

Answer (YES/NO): NO